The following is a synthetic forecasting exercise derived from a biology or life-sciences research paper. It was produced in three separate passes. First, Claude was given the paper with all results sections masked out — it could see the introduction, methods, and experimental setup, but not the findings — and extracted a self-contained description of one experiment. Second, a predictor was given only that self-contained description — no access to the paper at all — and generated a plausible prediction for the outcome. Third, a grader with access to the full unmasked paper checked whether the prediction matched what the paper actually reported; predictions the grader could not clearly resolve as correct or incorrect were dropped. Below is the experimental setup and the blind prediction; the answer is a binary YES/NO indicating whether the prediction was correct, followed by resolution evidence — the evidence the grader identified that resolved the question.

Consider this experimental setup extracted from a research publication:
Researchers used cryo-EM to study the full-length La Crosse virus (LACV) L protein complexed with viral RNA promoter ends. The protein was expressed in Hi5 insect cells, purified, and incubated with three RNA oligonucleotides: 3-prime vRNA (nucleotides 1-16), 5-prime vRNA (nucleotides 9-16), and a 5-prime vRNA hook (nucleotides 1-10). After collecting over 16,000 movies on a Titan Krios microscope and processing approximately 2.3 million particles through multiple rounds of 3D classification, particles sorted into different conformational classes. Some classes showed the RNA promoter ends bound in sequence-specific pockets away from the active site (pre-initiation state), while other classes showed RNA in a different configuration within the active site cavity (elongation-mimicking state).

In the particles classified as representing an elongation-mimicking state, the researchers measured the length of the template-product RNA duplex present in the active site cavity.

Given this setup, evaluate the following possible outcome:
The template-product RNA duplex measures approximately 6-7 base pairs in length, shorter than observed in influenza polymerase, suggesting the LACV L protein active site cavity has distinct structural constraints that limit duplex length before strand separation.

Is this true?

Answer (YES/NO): NO